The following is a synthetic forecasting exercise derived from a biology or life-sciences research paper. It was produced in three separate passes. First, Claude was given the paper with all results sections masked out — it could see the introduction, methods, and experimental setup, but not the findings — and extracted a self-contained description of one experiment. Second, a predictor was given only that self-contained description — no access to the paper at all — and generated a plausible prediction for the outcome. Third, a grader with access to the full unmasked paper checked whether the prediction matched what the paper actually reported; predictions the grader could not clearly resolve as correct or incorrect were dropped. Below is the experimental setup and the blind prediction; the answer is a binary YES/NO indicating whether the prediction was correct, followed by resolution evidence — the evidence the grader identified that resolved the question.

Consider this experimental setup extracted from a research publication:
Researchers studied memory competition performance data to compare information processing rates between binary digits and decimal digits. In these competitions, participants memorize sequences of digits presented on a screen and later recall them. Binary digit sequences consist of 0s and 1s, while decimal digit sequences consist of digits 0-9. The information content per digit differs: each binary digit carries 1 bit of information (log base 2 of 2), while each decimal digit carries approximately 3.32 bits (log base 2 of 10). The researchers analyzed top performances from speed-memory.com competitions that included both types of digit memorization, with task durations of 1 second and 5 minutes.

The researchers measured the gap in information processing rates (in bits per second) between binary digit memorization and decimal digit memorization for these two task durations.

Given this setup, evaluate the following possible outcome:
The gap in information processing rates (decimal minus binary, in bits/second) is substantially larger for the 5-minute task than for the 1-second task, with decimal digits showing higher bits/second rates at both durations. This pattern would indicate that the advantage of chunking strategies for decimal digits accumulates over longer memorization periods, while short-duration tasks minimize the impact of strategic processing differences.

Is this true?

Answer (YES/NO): NO